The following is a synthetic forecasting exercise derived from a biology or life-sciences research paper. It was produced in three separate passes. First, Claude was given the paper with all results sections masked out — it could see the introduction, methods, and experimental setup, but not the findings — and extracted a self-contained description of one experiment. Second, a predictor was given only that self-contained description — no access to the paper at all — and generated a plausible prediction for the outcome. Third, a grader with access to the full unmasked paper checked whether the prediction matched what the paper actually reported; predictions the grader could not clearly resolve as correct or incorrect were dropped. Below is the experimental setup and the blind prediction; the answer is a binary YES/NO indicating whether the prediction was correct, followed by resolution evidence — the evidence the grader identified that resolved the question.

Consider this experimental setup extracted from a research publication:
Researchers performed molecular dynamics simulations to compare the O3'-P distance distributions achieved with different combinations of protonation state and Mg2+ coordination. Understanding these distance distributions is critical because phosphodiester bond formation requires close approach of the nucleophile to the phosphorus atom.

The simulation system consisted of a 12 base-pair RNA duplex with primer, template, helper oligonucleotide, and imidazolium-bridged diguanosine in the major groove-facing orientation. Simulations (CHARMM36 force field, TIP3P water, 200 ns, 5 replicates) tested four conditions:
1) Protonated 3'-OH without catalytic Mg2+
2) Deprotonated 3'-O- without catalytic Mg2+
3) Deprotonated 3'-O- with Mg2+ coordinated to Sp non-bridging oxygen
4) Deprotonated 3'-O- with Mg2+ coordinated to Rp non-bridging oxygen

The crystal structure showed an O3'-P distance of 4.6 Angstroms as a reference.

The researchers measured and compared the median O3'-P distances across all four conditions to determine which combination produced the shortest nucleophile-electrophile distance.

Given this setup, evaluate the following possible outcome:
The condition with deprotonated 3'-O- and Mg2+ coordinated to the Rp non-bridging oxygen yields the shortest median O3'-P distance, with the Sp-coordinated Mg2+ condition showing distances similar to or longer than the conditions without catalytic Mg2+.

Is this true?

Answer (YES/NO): NO